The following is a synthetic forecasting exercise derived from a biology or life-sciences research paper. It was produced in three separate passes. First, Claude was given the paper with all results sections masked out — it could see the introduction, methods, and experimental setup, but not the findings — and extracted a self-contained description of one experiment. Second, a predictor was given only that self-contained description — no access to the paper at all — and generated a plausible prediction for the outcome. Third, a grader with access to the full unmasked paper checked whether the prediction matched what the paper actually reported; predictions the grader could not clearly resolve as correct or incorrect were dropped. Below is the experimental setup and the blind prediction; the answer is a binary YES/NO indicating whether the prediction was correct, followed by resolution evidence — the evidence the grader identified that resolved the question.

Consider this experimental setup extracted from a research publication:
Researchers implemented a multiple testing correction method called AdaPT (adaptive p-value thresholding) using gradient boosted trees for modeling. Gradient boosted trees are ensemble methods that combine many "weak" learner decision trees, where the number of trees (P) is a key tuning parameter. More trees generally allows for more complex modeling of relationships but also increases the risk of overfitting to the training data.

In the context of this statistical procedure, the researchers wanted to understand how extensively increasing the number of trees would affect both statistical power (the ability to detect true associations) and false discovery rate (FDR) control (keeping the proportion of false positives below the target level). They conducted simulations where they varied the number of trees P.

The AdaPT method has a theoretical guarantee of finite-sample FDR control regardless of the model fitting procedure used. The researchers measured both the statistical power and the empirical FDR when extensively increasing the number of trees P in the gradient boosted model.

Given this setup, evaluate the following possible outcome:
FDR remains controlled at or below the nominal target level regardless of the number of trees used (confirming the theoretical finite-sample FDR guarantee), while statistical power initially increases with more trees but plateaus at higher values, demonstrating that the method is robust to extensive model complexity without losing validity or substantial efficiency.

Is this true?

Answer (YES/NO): NO